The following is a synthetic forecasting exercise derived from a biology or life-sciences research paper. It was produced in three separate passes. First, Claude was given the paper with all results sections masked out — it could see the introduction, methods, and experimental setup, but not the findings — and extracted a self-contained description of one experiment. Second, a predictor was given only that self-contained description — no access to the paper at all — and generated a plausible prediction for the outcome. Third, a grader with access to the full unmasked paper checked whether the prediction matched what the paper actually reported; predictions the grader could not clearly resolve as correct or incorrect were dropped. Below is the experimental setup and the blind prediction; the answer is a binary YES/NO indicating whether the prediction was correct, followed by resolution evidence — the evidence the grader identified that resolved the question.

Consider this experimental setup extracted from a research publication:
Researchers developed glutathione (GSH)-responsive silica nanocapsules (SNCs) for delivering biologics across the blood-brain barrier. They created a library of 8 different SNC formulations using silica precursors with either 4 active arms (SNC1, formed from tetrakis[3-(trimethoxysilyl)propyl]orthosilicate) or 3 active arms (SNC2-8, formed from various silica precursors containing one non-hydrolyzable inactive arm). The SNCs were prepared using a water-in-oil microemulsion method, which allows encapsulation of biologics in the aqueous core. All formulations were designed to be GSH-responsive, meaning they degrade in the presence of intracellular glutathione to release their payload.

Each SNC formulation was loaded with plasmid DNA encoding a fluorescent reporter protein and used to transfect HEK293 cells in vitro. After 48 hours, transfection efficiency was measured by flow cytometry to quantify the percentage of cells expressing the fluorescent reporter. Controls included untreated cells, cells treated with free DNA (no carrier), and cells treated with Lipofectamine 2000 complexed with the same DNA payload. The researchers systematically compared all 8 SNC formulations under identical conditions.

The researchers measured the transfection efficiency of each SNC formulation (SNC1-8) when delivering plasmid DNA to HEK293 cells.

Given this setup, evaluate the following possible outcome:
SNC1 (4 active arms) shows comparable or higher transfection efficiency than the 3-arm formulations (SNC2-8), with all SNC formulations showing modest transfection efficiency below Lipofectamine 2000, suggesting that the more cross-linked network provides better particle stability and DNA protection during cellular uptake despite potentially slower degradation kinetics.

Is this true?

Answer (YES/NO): NO